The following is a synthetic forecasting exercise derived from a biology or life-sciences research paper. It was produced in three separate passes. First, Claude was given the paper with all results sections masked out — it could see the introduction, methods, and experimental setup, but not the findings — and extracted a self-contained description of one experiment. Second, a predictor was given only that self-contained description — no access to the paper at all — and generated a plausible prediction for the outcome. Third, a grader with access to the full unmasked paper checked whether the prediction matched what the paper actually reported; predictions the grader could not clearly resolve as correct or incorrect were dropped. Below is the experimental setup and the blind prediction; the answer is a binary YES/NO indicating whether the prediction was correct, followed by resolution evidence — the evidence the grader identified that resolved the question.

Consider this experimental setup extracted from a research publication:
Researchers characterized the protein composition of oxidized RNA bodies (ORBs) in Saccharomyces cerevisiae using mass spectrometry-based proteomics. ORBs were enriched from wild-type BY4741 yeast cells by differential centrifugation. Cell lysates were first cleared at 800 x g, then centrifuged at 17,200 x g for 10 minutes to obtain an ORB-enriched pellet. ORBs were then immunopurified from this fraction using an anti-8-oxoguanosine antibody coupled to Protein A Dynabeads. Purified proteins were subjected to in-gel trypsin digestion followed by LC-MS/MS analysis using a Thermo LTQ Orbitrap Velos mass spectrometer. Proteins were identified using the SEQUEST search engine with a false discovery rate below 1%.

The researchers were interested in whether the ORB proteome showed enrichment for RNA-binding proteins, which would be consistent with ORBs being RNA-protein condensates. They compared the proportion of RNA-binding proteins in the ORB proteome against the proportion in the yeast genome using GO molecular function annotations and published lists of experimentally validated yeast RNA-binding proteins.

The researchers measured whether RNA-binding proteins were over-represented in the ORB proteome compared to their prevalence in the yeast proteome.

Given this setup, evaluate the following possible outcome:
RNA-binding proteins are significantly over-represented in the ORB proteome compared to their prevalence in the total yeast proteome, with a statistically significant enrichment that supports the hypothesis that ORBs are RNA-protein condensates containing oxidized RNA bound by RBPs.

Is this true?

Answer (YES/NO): YES